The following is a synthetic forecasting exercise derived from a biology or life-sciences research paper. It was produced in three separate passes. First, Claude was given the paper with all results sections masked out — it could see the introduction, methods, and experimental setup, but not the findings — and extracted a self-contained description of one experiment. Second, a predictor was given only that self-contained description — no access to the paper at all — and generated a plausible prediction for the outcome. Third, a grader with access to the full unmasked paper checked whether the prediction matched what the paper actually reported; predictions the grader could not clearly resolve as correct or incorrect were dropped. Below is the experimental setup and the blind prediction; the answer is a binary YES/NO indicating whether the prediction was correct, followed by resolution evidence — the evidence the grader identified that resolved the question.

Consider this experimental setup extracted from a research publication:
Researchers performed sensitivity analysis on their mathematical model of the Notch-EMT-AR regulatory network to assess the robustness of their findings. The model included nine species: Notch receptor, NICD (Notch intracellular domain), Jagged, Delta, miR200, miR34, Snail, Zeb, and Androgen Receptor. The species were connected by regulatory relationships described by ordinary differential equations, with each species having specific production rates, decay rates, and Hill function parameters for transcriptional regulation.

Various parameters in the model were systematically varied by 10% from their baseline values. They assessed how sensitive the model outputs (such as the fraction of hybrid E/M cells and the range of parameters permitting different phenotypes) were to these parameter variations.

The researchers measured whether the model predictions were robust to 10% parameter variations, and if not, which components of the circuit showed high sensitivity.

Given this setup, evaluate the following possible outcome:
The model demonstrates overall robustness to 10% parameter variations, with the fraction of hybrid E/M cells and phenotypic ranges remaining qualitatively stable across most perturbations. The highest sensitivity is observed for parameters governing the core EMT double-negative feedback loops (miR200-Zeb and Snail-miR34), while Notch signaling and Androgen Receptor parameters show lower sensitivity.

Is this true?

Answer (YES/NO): YES